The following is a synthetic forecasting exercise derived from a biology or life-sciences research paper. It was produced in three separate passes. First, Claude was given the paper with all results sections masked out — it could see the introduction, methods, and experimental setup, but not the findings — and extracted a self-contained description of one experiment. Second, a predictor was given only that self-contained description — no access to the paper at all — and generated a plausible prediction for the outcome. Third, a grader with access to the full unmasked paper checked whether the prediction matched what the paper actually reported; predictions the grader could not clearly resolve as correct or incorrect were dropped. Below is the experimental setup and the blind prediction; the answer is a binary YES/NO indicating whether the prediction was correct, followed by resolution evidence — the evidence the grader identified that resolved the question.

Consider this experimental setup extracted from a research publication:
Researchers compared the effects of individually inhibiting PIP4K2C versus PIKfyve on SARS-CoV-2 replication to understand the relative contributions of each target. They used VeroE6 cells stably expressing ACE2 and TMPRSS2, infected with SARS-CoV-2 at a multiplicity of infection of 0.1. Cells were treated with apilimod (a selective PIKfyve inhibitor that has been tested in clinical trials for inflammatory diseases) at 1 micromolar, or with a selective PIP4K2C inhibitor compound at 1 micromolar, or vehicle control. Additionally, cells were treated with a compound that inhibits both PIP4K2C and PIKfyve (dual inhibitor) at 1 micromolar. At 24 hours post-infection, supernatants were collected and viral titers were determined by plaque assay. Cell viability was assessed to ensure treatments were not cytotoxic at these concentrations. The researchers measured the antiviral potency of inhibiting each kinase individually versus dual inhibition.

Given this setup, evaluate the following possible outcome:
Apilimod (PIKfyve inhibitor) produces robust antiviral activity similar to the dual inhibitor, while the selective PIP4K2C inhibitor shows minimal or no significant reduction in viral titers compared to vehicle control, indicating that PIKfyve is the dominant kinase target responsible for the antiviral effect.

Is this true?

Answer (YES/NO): NO